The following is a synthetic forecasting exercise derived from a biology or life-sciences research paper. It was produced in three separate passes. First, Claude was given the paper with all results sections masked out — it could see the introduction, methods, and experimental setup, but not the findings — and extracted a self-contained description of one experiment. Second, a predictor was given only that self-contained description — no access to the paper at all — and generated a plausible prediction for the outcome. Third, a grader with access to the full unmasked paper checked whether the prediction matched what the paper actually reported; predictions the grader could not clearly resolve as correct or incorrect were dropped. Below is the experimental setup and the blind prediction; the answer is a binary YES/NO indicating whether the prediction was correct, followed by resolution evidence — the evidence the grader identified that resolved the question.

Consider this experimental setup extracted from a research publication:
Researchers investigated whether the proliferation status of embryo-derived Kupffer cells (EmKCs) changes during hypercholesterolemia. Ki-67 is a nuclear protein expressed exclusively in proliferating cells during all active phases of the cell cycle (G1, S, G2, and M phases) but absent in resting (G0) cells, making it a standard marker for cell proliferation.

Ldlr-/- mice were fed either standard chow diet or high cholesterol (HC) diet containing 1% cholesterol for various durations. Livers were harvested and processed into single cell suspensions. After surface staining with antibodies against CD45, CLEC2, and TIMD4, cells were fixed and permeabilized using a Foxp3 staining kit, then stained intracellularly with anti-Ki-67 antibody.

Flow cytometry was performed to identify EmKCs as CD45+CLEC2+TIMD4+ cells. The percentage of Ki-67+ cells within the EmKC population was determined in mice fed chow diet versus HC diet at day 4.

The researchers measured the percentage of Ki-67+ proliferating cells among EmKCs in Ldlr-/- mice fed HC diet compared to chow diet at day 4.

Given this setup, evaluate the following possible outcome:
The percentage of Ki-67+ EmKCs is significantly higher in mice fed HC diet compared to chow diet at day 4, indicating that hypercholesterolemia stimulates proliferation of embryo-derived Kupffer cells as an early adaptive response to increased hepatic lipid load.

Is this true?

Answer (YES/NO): YES